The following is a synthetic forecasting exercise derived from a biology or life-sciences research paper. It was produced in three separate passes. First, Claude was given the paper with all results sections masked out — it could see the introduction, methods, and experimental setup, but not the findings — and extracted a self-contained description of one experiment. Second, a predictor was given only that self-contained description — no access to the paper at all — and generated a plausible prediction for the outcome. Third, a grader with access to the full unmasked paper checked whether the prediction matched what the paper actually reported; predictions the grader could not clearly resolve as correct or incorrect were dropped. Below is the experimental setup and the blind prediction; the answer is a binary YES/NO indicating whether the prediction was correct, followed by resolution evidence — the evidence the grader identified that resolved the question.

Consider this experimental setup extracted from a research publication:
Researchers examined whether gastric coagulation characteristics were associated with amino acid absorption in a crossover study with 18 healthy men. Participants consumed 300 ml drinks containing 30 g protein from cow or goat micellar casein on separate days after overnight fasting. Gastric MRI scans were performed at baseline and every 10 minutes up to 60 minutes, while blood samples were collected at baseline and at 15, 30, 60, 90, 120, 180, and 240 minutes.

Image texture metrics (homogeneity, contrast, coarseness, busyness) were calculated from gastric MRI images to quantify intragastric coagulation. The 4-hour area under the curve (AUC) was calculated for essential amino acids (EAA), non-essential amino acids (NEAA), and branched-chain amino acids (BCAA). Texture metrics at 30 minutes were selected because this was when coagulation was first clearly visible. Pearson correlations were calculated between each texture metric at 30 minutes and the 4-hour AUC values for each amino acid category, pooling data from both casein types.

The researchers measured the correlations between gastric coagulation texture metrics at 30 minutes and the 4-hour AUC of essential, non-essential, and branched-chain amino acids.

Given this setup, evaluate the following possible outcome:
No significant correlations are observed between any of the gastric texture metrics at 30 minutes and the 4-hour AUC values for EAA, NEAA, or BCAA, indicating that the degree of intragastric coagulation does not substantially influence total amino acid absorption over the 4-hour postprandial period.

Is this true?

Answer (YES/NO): NO